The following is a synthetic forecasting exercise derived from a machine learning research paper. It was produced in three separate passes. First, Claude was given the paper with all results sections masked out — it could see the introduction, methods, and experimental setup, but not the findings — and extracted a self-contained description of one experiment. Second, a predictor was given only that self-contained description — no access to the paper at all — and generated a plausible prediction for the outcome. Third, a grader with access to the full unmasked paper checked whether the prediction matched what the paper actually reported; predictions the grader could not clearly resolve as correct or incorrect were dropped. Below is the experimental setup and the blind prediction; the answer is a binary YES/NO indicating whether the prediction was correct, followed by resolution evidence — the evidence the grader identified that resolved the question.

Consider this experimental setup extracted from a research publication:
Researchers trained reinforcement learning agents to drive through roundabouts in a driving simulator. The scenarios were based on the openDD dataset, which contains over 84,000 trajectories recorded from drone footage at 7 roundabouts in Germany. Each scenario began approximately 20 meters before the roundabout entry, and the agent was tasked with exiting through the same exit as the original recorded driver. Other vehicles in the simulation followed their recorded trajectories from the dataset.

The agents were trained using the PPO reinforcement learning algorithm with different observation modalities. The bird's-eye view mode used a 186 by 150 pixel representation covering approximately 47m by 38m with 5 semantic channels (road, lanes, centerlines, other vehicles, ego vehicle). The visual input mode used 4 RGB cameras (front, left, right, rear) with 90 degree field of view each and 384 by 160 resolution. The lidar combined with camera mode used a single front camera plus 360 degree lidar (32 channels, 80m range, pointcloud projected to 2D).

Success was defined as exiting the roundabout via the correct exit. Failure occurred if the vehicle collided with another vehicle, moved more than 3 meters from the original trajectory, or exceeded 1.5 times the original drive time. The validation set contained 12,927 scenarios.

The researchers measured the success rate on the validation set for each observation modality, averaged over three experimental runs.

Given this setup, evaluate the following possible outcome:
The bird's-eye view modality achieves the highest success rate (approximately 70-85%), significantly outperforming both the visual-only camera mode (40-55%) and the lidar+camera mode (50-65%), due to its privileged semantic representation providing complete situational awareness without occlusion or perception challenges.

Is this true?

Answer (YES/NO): NO